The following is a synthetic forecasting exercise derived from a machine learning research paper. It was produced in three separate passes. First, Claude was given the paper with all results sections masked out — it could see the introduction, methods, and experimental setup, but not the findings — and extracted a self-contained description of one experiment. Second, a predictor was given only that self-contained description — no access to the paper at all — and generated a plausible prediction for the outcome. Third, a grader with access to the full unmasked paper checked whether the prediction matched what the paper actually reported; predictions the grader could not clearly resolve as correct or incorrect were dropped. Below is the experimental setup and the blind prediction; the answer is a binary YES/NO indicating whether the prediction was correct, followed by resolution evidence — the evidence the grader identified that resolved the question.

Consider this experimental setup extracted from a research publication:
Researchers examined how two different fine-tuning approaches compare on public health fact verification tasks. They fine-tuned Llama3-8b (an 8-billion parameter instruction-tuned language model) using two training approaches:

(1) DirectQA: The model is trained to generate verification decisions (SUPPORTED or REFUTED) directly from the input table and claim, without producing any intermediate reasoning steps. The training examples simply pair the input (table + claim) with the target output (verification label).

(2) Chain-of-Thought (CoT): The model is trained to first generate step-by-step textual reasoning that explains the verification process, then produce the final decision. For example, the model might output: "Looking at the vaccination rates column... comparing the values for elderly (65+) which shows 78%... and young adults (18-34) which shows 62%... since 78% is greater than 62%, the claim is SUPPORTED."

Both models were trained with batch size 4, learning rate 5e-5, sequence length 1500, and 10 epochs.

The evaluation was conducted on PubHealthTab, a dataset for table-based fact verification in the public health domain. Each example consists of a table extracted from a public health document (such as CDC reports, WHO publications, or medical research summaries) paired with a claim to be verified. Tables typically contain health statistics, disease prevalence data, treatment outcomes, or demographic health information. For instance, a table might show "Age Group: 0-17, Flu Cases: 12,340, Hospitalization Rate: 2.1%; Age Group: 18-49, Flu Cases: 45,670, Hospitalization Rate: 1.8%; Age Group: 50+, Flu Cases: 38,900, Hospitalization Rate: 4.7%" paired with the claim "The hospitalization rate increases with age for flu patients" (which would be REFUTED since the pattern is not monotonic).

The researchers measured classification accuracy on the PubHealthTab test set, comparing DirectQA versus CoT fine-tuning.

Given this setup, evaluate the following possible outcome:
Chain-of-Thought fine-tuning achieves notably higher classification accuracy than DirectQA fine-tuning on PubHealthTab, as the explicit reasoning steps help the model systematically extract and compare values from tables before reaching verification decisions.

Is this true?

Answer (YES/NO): NO